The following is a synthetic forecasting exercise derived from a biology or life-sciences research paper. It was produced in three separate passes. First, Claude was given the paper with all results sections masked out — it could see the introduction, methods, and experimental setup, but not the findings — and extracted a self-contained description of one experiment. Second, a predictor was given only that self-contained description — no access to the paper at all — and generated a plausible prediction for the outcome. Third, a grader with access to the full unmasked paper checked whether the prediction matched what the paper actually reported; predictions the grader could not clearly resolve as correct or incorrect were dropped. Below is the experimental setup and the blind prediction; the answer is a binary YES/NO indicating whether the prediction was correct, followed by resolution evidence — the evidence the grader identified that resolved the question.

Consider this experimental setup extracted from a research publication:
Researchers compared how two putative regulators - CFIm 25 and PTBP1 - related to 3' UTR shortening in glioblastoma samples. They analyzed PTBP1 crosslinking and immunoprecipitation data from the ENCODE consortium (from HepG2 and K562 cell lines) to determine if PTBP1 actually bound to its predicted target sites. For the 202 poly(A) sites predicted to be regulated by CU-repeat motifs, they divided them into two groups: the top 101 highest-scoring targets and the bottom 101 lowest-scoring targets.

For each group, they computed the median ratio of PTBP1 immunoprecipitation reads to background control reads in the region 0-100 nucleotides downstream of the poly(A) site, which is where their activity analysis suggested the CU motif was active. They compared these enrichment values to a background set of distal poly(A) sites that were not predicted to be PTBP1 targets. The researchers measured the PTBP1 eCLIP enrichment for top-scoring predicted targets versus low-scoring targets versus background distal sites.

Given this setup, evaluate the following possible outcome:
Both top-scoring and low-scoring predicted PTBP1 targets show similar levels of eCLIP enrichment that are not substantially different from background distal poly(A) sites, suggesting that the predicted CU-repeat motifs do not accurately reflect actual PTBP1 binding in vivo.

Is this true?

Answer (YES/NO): NO